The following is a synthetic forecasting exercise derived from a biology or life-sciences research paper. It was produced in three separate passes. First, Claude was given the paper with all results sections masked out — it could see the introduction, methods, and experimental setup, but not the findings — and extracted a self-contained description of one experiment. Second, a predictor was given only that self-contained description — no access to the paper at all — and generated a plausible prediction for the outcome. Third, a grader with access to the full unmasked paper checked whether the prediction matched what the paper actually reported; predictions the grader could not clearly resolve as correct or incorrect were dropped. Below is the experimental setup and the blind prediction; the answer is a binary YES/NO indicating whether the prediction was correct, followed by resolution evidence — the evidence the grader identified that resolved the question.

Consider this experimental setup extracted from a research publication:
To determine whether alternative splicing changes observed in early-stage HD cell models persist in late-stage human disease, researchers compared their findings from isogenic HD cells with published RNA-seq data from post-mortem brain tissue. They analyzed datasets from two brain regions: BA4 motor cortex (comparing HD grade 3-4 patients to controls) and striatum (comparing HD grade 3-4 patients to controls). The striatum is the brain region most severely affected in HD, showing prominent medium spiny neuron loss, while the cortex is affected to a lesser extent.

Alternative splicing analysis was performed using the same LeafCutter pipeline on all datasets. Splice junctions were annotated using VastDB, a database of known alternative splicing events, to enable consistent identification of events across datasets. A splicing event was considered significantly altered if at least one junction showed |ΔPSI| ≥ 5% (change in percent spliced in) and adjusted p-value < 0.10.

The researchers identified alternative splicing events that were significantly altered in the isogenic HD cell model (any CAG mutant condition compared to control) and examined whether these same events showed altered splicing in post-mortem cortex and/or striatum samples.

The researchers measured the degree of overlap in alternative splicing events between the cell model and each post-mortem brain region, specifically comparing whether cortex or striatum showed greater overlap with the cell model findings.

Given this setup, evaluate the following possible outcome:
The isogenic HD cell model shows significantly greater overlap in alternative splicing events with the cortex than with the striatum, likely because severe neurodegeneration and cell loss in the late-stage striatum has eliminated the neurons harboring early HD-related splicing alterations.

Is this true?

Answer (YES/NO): NO